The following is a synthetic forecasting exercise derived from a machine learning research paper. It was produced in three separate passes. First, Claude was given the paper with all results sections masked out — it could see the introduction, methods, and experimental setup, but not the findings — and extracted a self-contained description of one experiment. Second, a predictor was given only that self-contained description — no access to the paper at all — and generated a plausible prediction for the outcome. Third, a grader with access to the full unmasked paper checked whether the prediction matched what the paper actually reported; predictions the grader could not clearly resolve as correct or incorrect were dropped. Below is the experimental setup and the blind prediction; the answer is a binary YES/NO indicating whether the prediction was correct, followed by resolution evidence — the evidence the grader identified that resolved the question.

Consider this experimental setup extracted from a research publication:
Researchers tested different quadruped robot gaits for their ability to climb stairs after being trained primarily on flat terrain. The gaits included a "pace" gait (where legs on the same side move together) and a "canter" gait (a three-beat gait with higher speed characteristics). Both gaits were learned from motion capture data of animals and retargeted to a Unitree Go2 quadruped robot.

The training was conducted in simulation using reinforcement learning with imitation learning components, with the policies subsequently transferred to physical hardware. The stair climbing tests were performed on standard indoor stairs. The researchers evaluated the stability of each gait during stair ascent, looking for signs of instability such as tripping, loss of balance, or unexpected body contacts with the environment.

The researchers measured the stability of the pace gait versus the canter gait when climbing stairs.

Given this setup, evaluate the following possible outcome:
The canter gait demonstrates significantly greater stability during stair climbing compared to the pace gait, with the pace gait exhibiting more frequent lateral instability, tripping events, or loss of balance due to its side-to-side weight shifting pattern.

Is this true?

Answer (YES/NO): NO